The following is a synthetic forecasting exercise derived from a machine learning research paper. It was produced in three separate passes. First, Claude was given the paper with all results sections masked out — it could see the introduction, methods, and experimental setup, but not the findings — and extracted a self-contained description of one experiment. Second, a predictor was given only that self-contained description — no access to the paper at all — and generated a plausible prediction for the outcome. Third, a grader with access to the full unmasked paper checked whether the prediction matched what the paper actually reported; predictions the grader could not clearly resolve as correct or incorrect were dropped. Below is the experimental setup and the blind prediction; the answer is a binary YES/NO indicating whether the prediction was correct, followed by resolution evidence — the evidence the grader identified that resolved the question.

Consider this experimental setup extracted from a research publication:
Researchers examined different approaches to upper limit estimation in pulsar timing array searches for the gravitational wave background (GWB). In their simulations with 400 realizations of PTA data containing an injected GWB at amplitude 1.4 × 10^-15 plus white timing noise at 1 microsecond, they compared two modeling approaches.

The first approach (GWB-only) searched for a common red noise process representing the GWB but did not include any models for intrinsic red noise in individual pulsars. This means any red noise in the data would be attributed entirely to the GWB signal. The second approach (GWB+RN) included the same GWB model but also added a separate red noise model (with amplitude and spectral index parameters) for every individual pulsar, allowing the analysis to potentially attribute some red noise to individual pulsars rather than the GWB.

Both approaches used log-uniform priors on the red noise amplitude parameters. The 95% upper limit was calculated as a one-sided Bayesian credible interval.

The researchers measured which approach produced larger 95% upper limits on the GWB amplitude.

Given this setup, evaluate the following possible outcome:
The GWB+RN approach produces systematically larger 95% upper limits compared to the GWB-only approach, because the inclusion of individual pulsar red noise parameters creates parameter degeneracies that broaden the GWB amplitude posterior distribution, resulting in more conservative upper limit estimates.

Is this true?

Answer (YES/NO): NO